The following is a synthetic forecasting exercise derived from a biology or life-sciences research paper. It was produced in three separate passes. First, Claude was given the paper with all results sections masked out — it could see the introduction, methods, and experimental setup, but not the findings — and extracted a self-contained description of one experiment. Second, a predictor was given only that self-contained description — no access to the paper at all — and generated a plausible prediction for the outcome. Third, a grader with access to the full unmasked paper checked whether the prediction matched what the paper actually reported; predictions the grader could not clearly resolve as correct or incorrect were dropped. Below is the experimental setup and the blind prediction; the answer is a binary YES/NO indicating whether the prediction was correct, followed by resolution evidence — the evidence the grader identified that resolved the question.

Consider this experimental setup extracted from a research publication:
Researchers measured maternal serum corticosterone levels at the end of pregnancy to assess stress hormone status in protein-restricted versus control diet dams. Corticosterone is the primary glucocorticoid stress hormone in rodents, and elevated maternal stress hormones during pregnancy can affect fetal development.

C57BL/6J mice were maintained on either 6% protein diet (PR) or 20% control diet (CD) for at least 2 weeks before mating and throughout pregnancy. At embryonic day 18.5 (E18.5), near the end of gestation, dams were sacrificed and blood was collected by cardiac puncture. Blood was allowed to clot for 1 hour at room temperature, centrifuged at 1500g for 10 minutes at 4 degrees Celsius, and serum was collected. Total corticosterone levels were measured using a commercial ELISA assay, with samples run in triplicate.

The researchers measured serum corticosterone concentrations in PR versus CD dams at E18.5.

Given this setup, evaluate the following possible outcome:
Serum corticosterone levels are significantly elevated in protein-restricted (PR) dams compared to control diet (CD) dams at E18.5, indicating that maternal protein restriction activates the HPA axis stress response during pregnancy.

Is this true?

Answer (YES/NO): YES